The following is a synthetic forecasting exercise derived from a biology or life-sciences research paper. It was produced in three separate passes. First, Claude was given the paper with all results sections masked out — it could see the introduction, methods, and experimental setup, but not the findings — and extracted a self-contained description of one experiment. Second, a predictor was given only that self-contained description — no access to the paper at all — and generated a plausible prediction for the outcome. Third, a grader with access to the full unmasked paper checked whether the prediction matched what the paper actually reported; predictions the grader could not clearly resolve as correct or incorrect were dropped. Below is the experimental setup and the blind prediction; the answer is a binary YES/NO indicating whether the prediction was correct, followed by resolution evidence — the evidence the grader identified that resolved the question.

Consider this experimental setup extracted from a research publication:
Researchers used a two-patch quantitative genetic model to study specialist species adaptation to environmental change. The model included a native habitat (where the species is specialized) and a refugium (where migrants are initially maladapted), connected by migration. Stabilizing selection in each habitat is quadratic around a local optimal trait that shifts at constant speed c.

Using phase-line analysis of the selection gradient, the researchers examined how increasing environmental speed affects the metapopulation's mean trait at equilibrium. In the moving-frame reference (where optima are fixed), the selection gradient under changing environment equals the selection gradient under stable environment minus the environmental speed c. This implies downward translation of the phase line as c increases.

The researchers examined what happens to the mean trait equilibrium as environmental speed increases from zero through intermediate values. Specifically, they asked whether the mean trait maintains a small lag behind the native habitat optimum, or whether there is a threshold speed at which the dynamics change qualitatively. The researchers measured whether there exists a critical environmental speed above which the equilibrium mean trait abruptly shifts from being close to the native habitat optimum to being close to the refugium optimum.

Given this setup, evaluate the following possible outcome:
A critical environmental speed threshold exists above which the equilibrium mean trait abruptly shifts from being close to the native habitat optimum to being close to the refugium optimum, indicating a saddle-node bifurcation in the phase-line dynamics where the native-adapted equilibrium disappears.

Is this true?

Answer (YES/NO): YES